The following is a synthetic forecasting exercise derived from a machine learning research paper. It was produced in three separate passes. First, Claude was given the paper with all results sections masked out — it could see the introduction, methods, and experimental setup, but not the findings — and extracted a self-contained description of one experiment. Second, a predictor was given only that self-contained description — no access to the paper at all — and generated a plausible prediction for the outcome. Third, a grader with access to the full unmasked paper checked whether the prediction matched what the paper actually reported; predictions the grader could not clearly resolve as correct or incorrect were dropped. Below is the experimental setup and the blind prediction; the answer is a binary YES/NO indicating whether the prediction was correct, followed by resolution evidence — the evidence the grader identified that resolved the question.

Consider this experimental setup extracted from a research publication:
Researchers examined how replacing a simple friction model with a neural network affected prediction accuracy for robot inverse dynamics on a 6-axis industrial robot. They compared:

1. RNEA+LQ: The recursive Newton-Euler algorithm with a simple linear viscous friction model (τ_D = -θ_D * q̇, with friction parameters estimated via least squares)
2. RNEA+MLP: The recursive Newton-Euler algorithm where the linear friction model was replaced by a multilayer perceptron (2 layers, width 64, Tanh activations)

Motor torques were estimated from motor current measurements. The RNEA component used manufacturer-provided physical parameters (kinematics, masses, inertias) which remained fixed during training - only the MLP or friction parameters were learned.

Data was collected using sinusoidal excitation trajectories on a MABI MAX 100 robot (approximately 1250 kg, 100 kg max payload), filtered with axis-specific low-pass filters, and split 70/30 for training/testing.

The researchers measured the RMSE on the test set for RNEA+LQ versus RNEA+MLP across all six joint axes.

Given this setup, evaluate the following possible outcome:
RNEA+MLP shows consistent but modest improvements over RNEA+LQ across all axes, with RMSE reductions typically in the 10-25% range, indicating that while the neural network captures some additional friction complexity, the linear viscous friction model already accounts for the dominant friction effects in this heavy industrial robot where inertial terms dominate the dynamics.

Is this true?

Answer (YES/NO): NO